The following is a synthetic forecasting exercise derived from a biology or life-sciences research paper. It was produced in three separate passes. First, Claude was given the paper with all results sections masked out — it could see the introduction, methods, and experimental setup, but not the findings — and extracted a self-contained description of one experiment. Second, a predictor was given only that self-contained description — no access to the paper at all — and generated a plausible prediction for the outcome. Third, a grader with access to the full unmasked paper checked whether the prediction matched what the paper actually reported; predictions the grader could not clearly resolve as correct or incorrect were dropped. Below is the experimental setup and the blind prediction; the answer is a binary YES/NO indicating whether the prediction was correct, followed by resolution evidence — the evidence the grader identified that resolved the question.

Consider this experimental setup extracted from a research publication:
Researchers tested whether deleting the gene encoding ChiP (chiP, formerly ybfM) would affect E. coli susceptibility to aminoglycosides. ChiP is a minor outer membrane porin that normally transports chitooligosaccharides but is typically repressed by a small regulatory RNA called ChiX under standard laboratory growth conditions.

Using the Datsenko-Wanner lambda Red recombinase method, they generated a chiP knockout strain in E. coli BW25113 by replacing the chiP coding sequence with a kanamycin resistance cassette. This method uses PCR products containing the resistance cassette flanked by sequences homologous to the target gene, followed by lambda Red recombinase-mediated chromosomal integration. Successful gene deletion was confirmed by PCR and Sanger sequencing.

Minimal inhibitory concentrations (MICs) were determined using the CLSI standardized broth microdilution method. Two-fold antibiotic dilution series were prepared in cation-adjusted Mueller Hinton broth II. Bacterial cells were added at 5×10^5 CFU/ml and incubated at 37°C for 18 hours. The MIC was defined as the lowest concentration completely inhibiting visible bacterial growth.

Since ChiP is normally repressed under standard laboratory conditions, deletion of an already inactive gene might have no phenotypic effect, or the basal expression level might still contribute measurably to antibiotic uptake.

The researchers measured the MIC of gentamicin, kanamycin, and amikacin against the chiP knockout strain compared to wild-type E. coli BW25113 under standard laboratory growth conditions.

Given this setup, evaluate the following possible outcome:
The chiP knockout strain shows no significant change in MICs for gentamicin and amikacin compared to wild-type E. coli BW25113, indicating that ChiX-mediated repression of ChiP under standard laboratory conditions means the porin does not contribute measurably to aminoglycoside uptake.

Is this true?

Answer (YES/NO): NO